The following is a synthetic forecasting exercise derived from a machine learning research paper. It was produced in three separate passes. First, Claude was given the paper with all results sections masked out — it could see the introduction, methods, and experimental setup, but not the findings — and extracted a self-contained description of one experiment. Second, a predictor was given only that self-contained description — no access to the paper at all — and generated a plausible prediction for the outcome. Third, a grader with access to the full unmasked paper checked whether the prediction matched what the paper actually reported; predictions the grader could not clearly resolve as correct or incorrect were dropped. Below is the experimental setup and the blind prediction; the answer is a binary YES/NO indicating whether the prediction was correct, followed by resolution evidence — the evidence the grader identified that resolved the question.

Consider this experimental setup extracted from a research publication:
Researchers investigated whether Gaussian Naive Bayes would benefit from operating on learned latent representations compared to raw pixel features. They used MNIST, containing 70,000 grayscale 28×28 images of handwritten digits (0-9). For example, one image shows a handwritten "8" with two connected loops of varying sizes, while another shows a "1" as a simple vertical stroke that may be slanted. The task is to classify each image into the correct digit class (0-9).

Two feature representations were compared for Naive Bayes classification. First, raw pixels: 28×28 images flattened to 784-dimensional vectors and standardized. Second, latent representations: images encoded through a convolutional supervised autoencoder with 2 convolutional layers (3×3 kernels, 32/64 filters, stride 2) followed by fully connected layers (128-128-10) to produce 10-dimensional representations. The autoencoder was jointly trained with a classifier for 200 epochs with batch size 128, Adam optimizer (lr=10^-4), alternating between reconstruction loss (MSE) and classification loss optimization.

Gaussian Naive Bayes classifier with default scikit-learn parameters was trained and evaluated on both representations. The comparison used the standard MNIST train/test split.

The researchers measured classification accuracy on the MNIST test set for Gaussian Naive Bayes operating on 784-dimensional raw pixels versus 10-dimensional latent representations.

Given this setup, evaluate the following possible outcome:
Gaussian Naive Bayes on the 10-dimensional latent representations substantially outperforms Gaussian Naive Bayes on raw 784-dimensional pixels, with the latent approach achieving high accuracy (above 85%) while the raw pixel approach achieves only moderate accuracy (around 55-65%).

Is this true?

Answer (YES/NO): NO